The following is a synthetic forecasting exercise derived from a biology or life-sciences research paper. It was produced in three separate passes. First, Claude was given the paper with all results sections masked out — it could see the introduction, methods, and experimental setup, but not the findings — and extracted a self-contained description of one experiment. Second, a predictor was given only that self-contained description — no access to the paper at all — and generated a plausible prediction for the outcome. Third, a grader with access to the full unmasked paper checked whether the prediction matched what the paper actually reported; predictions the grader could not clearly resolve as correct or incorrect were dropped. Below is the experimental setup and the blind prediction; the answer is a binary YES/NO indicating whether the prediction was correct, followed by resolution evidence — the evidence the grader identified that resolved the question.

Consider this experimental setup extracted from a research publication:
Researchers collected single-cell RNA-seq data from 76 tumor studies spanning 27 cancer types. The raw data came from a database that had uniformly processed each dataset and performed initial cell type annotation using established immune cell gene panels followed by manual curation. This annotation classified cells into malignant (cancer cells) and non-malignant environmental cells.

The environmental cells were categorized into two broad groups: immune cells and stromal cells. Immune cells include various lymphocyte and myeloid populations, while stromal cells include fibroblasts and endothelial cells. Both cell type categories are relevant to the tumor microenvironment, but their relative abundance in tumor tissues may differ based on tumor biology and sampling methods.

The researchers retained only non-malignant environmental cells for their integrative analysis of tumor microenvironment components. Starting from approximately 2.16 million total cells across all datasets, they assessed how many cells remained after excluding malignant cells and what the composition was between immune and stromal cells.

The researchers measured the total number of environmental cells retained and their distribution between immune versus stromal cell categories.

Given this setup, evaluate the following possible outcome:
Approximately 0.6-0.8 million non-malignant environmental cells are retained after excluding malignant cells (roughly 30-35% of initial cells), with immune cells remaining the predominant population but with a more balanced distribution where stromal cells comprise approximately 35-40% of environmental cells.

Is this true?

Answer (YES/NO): NO